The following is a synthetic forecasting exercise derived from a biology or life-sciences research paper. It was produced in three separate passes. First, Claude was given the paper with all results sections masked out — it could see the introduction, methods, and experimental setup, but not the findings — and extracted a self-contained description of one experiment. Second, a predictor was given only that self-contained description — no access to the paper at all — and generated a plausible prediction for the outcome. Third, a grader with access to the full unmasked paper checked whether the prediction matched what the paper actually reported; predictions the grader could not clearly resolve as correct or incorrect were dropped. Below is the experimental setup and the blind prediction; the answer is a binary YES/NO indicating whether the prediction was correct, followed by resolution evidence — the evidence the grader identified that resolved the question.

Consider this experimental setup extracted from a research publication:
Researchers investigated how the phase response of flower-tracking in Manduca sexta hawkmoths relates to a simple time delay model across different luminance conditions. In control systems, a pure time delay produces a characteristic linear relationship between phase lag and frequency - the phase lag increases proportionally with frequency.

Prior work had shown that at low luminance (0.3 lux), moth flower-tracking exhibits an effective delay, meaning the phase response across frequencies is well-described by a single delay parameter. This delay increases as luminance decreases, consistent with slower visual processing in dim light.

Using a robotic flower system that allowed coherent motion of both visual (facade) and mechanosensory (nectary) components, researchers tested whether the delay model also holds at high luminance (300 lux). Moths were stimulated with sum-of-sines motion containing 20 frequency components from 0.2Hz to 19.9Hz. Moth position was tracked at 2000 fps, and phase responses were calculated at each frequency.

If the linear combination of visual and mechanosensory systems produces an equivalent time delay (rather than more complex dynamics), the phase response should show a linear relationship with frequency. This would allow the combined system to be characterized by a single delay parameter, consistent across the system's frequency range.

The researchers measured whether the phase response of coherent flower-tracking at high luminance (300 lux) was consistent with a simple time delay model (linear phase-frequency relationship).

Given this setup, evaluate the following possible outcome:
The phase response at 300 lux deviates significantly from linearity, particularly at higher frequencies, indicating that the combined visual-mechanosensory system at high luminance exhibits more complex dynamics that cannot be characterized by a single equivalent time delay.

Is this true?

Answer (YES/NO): NO